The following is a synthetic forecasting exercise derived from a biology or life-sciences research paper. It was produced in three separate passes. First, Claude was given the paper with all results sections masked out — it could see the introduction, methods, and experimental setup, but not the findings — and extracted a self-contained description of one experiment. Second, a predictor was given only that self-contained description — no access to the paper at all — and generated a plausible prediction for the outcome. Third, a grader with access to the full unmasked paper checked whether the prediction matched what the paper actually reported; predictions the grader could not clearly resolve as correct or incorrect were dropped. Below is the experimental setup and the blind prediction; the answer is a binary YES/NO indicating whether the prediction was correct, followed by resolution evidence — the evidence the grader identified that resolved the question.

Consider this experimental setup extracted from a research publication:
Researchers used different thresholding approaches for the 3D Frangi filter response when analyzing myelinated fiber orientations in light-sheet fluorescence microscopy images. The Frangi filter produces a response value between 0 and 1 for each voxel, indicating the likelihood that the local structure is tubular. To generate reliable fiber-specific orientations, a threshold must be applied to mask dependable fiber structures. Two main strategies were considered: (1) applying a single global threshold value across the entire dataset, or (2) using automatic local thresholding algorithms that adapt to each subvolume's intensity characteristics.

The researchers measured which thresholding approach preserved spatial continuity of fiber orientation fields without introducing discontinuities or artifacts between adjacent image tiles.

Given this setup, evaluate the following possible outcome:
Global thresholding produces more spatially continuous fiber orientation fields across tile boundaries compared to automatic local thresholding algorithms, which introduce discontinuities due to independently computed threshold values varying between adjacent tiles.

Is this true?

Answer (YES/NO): YES